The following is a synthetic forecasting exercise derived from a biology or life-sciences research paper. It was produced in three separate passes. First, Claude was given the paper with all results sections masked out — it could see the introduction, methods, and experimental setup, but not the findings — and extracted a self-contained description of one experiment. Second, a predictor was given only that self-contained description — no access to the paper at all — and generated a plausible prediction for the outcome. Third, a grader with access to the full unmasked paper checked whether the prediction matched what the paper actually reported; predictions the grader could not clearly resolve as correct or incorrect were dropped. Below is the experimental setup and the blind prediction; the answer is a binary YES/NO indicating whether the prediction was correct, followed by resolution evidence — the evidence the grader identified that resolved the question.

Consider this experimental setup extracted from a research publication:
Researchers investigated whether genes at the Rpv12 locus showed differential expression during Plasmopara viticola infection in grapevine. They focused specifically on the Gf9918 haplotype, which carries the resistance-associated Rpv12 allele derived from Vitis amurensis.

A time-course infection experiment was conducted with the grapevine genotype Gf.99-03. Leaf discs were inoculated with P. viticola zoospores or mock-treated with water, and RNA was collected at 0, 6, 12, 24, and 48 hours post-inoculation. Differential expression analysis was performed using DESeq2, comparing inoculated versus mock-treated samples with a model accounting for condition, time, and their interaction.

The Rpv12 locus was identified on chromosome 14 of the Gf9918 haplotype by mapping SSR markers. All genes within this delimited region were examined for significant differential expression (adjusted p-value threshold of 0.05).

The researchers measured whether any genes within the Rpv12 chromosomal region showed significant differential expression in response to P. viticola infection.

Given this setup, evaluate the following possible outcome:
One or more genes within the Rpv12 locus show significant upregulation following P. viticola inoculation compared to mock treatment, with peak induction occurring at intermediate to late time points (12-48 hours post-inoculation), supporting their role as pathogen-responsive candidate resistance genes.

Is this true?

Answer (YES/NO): YES